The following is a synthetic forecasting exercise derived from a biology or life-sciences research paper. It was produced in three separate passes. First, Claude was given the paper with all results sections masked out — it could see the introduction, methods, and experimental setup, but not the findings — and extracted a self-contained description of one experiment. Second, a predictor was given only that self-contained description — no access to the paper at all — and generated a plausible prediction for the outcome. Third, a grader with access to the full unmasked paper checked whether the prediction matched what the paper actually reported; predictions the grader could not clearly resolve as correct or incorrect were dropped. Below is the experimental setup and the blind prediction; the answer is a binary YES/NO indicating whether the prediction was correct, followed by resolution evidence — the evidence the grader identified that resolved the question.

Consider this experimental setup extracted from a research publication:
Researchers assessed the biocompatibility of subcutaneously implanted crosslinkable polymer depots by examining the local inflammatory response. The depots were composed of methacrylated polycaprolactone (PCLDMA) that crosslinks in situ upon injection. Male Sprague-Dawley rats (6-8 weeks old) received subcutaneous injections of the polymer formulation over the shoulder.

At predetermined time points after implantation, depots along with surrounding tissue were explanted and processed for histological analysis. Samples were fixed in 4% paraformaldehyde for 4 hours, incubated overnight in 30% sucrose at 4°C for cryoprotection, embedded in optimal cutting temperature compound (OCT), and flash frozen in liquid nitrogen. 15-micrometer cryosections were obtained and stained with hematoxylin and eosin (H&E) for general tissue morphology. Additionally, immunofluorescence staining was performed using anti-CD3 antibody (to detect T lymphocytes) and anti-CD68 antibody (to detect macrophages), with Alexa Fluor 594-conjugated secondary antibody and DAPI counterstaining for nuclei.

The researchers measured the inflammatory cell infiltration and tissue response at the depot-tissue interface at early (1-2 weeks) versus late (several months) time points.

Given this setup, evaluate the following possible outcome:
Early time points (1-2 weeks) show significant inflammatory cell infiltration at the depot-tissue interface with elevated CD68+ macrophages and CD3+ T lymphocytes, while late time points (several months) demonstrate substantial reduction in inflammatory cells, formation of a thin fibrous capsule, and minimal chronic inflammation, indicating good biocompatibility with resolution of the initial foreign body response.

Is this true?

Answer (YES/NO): NO